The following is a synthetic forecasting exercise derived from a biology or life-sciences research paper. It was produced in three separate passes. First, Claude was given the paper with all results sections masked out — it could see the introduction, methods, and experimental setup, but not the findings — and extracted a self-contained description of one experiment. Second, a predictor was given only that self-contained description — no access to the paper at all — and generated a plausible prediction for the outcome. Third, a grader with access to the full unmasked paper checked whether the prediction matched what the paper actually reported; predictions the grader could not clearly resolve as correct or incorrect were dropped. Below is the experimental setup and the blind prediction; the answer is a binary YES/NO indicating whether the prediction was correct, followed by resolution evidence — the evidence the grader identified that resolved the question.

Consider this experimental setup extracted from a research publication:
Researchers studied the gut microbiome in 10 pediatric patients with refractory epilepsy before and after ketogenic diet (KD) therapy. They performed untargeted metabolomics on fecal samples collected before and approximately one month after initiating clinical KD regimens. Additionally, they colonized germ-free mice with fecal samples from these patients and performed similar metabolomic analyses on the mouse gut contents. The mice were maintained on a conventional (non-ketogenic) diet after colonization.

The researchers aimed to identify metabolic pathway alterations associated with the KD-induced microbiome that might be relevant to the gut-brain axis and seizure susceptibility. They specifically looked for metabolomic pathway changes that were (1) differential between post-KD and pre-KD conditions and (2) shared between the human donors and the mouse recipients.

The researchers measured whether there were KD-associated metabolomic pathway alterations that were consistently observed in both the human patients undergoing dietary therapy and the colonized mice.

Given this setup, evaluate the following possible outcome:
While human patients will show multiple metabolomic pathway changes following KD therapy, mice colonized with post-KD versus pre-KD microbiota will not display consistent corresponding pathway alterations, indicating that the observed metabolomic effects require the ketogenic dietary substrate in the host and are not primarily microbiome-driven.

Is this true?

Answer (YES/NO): NO